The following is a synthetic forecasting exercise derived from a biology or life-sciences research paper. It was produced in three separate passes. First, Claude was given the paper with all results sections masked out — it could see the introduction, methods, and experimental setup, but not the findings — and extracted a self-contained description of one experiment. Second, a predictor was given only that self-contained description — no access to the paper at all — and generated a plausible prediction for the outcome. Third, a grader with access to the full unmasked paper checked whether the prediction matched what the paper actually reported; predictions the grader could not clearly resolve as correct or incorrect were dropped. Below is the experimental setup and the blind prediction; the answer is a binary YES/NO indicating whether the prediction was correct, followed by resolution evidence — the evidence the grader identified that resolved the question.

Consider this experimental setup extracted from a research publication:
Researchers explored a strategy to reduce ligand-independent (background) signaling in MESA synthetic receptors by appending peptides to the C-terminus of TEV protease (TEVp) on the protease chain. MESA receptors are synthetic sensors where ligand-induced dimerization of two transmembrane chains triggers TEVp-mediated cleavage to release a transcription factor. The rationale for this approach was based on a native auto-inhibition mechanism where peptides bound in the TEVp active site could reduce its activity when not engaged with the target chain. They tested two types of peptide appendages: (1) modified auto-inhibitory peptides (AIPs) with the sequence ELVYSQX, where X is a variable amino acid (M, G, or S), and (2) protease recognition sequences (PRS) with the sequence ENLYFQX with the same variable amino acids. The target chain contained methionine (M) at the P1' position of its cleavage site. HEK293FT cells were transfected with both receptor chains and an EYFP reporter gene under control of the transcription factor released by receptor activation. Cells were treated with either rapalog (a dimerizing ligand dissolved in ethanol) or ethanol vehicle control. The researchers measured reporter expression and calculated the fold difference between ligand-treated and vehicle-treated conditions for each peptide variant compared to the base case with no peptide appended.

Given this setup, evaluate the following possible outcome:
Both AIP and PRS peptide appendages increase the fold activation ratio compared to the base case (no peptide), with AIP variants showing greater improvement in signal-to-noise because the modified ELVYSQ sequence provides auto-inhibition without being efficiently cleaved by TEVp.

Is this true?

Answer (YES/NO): NO